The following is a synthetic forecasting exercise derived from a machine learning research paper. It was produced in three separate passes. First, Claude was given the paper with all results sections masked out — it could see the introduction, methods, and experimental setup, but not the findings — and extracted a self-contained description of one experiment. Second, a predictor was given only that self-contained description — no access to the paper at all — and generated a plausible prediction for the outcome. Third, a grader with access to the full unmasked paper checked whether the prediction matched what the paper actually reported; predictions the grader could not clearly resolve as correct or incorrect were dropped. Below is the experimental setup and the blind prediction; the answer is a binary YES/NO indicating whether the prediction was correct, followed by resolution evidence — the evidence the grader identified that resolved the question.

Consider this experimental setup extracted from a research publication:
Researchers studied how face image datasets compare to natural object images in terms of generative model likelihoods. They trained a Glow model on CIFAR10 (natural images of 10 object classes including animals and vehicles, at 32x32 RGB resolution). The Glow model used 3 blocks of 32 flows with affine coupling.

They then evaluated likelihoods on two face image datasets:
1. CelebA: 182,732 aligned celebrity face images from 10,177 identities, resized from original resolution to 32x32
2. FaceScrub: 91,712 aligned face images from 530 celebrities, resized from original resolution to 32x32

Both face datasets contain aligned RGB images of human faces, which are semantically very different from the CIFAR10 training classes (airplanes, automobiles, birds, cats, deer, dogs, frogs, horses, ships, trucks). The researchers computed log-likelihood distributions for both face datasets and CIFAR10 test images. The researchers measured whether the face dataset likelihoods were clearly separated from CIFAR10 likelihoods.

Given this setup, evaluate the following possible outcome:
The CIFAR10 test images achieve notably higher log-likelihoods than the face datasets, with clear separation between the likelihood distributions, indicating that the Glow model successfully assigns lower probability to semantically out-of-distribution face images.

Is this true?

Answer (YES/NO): NO